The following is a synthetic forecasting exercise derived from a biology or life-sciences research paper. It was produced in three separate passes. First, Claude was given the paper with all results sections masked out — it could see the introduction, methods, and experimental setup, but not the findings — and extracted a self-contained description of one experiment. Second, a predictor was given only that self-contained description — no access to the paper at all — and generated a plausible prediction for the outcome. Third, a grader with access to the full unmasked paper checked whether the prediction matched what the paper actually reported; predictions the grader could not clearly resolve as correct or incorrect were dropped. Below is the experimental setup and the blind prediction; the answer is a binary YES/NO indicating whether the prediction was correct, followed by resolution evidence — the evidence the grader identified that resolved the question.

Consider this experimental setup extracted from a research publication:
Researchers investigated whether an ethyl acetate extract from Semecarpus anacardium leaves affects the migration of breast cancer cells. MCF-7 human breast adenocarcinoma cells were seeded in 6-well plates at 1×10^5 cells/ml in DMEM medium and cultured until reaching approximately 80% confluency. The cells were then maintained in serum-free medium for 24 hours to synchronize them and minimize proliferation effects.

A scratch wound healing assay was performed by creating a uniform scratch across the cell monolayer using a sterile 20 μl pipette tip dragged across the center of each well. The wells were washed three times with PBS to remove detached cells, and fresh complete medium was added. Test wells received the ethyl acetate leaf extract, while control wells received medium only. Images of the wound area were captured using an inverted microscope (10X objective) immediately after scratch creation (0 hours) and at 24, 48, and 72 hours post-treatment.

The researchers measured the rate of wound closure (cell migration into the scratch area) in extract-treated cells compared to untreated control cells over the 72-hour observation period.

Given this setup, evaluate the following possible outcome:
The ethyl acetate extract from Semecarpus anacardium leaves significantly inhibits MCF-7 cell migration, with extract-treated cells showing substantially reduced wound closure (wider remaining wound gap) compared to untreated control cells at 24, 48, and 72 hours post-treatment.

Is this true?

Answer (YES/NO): YES